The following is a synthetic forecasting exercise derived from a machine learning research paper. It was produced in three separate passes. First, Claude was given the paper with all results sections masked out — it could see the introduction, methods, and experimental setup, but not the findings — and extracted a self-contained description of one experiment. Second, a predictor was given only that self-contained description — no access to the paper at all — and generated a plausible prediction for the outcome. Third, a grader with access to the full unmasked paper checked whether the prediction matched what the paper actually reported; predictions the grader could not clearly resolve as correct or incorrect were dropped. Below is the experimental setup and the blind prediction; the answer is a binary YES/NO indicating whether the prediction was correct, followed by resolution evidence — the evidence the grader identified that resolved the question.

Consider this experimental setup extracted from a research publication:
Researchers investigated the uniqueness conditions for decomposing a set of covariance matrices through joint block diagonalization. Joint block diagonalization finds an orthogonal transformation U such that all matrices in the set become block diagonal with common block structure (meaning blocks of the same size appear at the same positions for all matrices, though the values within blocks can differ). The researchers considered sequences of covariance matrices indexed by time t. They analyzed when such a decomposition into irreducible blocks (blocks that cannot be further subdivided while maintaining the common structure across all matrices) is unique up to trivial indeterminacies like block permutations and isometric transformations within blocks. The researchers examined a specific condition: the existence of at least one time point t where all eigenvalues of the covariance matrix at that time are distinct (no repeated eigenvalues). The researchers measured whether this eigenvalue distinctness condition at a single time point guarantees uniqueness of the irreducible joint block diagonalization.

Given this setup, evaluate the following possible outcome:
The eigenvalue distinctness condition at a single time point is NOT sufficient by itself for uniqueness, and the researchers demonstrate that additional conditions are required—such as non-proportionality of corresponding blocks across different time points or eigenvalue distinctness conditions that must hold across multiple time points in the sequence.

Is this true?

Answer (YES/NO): NO